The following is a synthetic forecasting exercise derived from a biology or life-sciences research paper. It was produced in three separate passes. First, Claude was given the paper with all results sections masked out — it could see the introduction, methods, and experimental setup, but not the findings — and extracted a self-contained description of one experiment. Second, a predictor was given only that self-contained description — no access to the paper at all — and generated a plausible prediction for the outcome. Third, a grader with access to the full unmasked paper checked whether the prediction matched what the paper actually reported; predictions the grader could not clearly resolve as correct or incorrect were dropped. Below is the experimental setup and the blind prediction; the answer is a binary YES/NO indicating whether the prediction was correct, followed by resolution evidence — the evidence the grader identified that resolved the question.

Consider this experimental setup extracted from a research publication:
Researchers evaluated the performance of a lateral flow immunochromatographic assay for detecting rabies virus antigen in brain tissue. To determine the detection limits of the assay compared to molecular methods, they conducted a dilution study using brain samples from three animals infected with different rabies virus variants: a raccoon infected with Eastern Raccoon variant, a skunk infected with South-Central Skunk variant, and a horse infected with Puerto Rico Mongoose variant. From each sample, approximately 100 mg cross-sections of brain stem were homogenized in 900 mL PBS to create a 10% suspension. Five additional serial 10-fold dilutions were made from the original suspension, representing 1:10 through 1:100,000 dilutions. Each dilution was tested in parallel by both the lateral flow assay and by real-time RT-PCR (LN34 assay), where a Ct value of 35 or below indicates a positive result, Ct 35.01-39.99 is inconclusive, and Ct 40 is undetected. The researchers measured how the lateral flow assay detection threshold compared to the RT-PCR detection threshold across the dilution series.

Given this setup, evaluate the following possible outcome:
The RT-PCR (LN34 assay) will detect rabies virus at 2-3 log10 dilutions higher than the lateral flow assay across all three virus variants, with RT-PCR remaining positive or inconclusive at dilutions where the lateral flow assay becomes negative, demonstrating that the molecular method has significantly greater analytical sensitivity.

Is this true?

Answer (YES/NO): YES